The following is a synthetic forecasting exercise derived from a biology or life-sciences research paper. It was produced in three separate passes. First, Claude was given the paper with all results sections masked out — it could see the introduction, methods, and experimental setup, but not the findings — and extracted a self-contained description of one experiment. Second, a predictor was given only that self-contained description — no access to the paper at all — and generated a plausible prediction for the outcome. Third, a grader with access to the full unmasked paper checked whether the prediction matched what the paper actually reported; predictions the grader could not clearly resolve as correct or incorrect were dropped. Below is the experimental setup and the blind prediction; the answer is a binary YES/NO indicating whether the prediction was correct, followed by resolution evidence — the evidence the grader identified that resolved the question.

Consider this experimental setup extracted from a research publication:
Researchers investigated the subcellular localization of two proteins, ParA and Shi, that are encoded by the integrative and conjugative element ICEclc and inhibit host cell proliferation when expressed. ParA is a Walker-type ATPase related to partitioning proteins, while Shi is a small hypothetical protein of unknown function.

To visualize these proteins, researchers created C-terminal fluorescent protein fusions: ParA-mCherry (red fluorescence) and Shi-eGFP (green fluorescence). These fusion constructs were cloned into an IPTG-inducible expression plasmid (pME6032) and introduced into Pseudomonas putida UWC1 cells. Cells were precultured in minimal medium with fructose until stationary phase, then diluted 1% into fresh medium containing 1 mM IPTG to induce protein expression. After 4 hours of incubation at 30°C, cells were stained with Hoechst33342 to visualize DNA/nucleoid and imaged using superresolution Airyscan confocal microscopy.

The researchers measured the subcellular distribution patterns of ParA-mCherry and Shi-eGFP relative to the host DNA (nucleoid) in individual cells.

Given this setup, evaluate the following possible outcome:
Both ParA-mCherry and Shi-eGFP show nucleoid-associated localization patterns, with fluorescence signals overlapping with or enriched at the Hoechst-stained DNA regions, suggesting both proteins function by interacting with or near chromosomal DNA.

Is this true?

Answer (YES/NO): NO